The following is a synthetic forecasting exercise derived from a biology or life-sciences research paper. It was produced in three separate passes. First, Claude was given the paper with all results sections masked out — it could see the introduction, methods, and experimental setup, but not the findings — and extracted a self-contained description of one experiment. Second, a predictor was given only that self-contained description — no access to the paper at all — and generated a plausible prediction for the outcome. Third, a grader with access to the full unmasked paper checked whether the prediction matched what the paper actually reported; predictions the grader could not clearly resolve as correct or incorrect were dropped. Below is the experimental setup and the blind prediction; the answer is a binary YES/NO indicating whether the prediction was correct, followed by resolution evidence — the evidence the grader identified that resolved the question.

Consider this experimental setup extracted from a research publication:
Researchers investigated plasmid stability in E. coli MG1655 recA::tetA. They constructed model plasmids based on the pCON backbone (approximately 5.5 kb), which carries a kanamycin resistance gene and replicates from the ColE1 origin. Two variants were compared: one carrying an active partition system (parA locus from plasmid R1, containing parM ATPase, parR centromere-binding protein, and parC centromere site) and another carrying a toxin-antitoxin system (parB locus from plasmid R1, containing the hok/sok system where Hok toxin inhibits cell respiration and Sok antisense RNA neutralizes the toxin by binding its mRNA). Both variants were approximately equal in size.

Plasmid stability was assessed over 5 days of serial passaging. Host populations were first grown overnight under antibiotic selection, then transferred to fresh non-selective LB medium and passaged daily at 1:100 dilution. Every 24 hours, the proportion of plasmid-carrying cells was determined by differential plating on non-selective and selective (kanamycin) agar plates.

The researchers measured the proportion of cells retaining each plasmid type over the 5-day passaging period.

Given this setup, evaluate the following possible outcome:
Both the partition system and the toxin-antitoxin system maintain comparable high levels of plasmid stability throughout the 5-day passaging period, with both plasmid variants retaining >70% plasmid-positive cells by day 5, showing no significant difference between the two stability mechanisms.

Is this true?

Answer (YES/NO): YES